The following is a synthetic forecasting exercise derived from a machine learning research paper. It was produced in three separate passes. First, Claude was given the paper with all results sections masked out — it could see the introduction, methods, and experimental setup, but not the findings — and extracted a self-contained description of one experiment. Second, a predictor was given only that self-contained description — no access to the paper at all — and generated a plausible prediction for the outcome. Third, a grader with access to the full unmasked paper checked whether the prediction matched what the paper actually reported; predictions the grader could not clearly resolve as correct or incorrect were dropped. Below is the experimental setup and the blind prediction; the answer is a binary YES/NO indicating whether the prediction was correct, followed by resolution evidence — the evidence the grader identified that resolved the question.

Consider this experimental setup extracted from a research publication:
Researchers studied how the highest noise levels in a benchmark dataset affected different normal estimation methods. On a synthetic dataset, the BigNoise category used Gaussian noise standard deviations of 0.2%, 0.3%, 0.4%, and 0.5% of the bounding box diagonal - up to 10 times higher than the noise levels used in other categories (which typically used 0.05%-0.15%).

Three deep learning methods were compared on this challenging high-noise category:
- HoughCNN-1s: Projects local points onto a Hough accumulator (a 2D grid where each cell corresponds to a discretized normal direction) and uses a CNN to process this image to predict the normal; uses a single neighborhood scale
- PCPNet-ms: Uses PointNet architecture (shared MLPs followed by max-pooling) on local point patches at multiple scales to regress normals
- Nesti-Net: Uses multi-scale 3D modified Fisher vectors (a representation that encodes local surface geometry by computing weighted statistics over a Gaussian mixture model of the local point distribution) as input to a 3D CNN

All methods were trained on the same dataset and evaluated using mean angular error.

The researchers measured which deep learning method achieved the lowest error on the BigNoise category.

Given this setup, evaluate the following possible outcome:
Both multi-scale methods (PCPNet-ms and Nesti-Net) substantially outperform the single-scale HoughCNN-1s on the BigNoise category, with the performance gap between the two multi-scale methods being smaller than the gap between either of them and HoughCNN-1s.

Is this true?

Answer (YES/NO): NO